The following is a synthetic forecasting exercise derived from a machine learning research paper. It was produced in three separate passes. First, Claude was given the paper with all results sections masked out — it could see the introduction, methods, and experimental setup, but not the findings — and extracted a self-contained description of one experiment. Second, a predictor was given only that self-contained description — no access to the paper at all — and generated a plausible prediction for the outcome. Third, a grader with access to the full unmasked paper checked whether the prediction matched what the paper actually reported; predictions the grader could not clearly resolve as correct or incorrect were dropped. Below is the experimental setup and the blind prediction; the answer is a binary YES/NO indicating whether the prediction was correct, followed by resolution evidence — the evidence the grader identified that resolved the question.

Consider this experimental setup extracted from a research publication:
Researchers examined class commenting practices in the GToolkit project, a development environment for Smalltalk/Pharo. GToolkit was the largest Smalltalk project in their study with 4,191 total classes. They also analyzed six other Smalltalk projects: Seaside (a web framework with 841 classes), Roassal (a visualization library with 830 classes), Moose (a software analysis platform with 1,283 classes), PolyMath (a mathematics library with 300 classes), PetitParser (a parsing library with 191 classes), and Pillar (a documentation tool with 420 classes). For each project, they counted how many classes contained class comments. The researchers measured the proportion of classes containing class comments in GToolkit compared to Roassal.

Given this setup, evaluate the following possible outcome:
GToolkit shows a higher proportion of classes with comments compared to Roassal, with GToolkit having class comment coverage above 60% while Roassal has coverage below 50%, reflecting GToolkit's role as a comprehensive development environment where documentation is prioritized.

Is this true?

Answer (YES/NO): NO